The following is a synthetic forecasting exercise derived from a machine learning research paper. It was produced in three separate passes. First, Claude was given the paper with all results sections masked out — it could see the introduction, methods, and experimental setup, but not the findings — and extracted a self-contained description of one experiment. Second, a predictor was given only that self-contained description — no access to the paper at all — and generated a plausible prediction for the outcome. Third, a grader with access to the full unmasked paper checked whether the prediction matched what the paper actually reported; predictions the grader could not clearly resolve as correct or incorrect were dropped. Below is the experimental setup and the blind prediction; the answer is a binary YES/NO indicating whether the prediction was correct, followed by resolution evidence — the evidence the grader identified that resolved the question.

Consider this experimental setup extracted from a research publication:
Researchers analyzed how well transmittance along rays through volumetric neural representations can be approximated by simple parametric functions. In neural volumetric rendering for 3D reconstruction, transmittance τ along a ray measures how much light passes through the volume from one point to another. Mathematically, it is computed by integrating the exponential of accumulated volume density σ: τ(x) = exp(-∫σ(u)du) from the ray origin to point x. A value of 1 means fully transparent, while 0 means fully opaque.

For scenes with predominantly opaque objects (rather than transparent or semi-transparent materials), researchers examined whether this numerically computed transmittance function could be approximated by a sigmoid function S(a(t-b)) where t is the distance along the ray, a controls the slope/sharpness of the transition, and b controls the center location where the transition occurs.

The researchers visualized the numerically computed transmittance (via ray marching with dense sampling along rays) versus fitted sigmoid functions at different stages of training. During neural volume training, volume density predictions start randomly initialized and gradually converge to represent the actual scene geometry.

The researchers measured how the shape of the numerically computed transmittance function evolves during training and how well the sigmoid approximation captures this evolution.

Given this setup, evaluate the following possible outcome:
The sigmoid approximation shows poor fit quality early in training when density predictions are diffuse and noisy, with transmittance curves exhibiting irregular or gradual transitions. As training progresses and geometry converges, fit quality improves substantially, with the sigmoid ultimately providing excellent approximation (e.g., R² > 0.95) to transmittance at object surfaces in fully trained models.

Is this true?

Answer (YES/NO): NO